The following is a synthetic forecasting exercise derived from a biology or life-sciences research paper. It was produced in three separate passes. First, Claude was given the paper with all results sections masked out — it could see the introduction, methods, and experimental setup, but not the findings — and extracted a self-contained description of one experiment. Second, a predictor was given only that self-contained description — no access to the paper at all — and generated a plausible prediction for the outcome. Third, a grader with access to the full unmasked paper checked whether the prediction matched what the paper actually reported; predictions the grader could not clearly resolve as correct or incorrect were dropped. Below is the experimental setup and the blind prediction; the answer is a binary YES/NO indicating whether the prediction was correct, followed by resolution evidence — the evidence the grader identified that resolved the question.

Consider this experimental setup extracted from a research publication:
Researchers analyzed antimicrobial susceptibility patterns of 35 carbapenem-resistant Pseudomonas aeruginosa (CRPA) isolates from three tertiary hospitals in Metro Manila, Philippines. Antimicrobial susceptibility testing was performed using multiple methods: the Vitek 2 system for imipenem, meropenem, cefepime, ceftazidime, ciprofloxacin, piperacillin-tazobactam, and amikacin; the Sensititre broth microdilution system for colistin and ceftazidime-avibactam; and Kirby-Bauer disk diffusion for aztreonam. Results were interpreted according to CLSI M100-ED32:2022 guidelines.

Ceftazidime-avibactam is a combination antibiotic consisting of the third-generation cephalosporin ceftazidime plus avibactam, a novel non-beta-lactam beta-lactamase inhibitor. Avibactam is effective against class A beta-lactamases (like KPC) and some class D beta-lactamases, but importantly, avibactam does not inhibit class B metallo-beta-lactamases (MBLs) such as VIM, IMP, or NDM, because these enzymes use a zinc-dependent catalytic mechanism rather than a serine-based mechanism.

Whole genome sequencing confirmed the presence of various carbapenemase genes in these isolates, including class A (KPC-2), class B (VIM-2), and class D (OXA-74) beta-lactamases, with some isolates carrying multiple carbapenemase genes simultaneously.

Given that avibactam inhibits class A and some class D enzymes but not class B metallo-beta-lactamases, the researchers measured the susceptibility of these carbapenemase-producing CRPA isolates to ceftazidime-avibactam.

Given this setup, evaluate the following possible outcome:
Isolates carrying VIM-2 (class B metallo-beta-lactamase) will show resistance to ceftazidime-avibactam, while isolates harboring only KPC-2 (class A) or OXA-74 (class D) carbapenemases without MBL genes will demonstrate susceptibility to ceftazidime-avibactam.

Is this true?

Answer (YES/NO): NO